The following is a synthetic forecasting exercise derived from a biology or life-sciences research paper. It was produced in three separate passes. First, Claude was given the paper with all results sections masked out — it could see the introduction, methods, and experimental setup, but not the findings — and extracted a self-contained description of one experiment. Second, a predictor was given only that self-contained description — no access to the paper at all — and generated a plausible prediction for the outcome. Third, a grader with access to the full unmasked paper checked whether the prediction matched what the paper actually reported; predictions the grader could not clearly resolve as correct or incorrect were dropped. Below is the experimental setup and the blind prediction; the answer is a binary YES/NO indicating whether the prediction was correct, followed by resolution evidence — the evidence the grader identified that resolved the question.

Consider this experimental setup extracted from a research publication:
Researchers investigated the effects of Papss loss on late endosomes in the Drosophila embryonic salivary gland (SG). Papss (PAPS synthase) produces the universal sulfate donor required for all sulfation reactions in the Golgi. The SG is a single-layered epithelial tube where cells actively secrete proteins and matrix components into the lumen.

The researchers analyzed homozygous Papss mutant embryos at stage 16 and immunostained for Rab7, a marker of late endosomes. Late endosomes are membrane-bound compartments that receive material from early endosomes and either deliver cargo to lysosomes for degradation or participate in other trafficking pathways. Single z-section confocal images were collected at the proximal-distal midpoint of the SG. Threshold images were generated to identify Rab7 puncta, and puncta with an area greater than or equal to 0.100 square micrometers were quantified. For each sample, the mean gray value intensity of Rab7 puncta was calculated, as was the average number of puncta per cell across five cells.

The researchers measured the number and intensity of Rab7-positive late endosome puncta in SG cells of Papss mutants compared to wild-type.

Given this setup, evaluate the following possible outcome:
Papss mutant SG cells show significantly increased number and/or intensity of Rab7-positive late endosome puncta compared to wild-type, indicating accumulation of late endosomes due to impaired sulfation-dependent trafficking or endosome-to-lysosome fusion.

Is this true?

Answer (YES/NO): NO